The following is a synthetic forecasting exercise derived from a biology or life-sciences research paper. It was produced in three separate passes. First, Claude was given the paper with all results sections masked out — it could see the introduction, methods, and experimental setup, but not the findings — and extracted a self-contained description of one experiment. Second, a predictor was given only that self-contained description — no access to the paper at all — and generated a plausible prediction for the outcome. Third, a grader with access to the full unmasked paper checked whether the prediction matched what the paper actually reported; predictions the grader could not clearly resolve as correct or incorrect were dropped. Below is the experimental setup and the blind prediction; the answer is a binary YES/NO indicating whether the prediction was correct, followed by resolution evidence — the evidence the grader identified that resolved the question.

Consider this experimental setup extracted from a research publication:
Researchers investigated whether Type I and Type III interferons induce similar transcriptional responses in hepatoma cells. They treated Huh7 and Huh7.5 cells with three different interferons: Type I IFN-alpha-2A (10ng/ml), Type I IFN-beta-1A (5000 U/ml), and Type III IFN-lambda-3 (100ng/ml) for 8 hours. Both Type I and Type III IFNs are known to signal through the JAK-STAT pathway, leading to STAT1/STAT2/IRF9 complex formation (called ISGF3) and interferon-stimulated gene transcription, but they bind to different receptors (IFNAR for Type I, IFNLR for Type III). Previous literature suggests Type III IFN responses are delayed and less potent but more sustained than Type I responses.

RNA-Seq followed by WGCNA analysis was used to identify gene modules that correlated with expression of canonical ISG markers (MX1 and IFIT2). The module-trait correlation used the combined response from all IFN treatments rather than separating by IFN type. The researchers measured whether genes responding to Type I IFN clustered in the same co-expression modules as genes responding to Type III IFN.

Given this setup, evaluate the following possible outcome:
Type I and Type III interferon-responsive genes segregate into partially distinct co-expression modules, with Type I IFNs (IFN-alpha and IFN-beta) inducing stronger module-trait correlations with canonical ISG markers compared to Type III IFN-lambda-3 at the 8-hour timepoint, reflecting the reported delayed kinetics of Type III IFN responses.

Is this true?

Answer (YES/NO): NO